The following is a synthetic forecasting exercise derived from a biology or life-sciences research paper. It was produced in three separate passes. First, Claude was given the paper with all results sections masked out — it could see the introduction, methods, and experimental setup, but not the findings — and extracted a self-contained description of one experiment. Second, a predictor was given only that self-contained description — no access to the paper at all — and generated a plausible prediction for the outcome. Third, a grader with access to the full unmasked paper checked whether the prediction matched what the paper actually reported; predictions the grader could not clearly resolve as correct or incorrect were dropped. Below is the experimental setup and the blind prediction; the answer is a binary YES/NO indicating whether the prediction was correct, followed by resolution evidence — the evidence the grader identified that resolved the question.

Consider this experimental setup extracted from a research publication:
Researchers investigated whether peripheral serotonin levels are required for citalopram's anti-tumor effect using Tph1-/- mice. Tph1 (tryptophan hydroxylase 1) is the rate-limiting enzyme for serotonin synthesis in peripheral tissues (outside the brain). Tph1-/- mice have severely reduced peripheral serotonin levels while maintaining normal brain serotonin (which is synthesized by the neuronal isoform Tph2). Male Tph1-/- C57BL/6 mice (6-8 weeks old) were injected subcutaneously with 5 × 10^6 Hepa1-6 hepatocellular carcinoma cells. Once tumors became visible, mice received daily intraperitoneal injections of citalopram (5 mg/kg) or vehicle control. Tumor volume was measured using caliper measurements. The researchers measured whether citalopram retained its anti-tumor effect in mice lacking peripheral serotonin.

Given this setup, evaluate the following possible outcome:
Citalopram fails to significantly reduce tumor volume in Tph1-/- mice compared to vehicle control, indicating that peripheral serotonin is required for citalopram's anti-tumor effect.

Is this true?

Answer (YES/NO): NO